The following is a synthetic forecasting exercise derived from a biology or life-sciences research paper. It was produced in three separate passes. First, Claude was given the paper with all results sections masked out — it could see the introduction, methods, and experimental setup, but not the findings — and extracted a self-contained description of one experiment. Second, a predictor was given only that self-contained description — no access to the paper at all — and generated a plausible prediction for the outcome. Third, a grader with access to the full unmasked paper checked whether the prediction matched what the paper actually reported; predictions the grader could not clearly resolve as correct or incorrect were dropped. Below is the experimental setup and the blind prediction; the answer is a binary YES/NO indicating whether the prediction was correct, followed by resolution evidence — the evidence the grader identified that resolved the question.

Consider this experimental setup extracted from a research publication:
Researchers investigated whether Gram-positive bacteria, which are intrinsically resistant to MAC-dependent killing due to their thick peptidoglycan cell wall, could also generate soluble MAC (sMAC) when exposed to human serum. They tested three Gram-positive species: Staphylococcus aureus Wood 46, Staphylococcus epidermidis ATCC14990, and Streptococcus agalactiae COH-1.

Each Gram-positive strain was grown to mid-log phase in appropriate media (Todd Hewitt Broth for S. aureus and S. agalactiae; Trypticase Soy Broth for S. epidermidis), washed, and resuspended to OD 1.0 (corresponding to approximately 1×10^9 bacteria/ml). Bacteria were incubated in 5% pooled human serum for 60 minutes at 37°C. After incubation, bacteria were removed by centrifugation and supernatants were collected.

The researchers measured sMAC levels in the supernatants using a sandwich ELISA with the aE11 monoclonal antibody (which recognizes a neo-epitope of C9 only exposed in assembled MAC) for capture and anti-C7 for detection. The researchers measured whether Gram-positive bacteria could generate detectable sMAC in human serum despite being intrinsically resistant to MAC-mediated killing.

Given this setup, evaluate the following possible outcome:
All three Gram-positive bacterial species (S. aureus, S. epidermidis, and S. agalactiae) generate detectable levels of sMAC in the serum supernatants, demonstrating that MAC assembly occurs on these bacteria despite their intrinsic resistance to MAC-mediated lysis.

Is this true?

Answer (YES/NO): YES